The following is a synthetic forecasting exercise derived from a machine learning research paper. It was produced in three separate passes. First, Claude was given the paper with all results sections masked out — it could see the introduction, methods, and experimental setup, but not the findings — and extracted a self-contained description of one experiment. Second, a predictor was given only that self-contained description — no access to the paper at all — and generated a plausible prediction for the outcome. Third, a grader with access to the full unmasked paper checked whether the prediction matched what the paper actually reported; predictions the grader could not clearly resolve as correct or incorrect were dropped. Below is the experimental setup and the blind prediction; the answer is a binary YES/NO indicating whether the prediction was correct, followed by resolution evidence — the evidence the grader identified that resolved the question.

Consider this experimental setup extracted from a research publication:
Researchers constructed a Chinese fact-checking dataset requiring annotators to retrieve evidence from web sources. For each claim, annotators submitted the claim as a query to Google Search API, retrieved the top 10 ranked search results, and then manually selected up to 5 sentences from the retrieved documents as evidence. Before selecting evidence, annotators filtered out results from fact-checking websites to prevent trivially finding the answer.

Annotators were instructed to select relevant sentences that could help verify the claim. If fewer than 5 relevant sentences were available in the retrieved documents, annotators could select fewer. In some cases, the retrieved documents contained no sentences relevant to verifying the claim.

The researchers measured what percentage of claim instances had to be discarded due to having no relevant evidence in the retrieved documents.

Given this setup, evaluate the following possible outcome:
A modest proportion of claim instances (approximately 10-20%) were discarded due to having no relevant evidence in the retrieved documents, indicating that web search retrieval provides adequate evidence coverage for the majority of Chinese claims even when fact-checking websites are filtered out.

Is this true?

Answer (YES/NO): NO